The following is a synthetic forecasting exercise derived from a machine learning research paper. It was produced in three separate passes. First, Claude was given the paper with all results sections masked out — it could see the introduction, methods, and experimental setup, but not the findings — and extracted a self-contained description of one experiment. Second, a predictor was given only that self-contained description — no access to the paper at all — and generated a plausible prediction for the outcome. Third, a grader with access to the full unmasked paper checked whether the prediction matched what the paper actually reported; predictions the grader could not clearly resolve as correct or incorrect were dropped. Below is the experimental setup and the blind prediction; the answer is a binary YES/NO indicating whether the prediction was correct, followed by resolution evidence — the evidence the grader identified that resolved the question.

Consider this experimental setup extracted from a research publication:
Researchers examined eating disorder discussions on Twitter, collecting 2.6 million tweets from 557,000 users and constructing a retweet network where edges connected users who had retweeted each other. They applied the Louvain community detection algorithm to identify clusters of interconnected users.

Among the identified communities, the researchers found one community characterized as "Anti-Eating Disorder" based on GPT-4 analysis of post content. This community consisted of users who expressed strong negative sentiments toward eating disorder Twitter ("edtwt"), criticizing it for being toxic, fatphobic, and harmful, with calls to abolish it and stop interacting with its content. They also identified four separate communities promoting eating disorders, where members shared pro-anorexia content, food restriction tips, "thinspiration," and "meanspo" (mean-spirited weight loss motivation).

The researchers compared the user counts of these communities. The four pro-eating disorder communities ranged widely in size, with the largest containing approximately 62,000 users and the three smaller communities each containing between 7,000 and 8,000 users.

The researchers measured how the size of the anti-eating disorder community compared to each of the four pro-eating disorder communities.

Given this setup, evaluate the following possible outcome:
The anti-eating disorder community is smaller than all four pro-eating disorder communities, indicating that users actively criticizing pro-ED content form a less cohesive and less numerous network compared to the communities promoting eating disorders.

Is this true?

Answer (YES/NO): NO